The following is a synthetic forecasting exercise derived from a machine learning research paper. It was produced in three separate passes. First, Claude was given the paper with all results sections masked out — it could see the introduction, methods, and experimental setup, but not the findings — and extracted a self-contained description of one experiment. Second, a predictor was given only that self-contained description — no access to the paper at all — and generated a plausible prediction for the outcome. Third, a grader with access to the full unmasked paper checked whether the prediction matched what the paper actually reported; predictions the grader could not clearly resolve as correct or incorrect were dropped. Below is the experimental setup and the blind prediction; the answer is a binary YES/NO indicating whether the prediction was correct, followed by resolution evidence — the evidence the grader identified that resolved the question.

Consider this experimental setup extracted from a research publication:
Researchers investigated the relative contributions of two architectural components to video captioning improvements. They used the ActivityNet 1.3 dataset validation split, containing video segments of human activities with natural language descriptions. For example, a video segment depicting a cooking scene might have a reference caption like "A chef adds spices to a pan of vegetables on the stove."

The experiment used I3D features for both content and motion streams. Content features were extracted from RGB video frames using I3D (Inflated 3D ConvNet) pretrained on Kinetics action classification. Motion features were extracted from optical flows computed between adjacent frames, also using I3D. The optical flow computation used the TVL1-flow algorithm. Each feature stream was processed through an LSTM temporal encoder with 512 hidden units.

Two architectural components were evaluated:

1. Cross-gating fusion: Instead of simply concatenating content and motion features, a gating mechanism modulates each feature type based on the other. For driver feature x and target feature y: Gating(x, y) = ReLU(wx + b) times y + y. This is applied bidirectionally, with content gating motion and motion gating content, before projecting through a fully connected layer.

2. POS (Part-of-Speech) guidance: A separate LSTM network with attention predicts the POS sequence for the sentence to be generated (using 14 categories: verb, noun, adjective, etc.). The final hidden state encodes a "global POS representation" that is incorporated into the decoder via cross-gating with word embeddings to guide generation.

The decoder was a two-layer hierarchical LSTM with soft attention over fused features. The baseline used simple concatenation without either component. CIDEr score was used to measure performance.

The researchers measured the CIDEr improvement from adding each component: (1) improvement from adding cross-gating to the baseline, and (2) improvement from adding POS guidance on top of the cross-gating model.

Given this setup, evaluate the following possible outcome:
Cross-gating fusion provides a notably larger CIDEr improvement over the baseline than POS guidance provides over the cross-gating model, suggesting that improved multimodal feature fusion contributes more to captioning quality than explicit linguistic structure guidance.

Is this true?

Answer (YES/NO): YES